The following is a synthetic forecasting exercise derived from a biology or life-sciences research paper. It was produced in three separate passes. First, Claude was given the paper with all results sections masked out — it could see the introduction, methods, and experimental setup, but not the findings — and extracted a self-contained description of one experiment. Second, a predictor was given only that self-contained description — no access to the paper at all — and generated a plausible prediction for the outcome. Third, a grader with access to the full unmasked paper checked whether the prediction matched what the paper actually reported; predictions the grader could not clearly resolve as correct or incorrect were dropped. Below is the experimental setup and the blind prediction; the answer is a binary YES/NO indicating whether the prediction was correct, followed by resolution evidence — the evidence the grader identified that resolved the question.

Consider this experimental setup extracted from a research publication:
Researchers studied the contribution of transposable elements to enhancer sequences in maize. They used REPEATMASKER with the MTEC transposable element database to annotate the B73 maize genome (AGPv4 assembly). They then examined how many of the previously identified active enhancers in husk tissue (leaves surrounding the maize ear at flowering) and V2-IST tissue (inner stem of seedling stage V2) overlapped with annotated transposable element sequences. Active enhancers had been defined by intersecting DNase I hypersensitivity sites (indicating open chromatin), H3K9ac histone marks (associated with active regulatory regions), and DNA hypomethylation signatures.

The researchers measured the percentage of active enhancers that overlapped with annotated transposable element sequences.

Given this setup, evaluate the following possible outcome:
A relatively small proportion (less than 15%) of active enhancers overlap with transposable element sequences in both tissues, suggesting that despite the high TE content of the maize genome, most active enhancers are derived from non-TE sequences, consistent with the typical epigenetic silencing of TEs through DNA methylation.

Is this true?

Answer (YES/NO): NO